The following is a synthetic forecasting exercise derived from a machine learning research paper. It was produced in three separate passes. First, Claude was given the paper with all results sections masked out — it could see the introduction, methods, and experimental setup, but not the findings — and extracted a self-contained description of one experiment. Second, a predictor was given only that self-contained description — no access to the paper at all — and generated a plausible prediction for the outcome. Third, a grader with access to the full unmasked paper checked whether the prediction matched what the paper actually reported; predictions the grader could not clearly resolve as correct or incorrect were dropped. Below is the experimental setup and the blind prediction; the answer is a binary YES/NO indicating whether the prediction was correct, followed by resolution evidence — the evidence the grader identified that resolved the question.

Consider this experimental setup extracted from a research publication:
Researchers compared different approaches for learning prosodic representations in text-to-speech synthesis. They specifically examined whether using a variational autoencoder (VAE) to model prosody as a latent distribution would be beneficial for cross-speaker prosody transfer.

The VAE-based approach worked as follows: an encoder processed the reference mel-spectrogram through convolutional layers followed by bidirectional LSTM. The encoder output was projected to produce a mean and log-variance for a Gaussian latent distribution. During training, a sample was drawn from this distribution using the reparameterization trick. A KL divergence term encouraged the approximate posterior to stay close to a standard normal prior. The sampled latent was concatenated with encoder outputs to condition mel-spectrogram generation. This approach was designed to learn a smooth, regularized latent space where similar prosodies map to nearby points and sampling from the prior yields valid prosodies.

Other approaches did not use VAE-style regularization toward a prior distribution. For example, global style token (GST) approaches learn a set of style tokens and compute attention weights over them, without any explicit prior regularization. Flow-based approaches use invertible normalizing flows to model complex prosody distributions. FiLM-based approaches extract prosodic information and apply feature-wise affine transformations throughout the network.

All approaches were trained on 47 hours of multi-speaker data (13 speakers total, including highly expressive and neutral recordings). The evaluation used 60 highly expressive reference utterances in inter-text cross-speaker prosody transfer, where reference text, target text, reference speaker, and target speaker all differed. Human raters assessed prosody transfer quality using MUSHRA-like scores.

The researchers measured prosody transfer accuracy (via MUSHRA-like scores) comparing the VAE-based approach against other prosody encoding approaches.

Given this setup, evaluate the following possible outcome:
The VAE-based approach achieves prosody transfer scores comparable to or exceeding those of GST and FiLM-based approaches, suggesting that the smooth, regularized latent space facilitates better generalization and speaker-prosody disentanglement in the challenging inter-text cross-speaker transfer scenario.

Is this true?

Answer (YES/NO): NO